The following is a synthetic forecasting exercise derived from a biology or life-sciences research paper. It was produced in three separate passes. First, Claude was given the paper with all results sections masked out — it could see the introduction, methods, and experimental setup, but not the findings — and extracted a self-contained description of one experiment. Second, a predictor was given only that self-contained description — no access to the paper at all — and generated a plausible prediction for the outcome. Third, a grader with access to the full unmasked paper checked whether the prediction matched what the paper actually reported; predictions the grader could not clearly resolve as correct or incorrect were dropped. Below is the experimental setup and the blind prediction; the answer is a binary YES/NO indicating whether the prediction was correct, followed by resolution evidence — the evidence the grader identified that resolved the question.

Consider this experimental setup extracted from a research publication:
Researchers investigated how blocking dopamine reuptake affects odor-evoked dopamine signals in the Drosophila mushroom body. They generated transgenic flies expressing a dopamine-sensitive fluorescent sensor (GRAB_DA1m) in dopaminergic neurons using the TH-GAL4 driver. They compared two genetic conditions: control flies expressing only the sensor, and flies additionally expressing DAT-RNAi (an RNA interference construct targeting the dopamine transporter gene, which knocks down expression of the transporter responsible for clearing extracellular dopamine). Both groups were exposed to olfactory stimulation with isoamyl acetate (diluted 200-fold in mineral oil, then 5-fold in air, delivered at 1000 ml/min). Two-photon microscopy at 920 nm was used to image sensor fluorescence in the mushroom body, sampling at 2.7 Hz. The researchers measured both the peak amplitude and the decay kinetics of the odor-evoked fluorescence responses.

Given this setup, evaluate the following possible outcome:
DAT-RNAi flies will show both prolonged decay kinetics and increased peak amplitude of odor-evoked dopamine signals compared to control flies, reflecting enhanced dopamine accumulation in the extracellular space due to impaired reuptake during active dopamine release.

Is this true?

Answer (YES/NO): YES